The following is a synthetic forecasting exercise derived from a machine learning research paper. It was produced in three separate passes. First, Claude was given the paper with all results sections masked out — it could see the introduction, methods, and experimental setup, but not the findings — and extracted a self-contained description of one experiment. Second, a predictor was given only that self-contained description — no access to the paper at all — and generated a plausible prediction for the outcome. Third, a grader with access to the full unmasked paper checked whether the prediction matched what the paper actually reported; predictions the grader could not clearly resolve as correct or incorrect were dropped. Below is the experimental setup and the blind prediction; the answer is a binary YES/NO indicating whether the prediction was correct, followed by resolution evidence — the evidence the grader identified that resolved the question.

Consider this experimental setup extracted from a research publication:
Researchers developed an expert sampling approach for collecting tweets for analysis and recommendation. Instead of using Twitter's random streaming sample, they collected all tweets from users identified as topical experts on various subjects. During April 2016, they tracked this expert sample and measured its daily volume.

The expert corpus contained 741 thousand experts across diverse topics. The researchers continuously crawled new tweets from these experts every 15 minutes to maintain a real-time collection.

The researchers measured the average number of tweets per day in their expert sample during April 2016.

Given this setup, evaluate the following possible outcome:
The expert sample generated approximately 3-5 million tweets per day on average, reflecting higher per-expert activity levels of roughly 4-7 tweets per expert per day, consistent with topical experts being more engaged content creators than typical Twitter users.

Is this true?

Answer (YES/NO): NO